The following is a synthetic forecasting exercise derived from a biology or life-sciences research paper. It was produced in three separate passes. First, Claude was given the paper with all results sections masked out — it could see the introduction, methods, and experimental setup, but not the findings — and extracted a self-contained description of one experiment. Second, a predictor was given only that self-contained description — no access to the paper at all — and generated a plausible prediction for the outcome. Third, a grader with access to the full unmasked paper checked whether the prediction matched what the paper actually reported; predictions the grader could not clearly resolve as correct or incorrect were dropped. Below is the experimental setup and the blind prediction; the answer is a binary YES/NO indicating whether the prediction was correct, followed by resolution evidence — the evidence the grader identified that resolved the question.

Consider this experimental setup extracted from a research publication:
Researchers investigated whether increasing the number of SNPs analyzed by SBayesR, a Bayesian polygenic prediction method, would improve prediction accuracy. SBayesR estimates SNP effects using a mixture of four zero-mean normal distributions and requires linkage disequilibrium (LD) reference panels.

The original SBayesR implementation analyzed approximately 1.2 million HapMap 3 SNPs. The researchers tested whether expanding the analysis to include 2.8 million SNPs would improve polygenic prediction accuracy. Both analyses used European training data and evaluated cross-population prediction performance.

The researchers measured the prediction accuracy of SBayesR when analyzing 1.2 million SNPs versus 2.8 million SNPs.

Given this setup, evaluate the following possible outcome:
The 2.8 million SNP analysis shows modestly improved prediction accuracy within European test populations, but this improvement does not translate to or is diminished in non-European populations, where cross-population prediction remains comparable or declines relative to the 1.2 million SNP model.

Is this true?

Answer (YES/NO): NO